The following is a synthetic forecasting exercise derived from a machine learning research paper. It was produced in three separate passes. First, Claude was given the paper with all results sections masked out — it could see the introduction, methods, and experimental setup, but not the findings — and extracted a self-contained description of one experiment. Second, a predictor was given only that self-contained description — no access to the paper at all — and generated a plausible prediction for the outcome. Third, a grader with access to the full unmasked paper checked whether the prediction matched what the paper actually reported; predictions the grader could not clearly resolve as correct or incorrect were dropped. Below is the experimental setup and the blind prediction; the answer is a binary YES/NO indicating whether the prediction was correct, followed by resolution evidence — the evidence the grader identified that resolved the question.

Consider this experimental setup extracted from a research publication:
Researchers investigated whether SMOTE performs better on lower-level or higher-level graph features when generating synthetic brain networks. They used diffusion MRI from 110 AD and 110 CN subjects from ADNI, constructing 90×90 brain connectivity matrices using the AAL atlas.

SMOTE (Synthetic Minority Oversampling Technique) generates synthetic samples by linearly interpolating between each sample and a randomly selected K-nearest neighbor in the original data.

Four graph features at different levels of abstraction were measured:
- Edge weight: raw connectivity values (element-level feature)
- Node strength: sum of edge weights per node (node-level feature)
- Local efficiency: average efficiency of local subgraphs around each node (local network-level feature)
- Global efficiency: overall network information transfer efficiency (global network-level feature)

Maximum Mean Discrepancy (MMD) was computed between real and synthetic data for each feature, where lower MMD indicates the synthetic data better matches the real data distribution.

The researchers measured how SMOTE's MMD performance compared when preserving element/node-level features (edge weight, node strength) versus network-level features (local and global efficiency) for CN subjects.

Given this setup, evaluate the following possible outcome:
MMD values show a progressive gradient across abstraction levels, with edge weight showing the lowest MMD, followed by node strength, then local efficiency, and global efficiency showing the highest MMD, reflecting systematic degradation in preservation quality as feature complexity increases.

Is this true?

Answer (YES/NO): NO